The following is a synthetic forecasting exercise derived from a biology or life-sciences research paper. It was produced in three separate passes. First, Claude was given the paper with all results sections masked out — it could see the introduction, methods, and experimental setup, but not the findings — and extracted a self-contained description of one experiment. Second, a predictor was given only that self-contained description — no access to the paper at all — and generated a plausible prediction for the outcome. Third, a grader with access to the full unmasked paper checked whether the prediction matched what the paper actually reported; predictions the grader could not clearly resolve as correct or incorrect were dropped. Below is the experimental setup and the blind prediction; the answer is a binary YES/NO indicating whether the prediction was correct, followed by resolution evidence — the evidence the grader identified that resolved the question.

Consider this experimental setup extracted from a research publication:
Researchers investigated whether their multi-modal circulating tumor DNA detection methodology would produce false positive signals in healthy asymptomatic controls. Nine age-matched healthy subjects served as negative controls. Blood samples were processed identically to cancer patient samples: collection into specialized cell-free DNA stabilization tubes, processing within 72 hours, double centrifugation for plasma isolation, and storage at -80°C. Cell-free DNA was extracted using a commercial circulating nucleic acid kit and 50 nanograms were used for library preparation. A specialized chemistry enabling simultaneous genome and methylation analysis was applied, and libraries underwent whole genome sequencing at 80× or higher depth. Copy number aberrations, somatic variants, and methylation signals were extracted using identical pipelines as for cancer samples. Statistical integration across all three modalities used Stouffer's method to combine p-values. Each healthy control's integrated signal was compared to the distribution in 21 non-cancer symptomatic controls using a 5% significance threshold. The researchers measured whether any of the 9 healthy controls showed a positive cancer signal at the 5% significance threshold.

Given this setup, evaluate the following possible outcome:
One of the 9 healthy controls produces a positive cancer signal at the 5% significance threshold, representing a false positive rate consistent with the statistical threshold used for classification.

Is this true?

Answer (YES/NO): NO